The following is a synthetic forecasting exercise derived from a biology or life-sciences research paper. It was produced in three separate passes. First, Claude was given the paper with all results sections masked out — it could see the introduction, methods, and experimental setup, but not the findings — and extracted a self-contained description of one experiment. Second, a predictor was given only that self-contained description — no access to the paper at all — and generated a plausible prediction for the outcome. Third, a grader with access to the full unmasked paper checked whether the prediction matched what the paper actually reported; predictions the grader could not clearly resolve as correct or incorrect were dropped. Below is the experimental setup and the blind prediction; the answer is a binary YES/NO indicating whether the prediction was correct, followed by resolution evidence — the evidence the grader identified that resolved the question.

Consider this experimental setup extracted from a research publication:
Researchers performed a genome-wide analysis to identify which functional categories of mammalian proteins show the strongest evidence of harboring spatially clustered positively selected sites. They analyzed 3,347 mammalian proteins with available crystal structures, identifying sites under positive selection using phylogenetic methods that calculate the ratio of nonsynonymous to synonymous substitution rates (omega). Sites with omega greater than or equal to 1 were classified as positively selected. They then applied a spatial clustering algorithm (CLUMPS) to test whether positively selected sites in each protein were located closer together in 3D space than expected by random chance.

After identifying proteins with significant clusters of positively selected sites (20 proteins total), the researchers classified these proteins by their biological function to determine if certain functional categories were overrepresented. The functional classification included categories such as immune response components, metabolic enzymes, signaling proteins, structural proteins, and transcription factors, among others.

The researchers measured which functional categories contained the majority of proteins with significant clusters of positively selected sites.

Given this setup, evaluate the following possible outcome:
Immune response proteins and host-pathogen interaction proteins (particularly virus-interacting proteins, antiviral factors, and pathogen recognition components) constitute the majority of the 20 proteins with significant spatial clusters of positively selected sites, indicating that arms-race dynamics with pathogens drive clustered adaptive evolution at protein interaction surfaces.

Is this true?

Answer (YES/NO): NO